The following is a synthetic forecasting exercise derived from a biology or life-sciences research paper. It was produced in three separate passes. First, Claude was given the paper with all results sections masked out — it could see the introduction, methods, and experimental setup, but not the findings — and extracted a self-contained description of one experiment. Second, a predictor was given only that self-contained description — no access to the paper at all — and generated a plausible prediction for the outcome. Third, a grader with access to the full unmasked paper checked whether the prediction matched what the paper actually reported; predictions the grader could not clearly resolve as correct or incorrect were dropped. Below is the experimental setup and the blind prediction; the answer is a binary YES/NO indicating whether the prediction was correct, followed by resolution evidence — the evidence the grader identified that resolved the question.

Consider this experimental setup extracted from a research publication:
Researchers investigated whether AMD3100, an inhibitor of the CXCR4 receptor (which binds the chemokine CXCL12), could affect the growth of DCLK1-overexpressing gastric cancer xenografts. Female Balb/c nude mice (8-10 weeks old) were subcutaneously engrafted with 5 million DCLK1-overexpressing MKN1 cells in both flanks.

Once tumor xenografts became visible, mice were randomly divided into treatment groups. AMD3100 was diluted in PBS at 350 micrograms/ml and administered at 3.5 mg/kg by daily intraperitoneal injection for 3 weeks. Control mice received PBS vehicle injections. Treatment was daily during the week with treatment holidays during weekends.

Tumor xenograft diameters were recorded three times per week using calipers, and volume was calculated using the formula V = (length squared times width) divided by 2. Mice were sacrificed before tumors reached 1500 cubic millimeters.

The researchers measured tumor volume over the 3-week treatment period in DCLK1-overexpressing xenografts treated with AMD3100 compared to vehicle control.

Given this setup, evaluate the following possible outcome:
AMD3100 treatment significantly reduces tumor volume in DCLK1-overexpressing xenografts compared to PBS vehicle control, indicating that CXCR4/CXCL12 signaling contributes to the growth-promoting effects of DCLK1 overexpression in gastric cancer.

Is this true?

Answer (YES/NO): YES